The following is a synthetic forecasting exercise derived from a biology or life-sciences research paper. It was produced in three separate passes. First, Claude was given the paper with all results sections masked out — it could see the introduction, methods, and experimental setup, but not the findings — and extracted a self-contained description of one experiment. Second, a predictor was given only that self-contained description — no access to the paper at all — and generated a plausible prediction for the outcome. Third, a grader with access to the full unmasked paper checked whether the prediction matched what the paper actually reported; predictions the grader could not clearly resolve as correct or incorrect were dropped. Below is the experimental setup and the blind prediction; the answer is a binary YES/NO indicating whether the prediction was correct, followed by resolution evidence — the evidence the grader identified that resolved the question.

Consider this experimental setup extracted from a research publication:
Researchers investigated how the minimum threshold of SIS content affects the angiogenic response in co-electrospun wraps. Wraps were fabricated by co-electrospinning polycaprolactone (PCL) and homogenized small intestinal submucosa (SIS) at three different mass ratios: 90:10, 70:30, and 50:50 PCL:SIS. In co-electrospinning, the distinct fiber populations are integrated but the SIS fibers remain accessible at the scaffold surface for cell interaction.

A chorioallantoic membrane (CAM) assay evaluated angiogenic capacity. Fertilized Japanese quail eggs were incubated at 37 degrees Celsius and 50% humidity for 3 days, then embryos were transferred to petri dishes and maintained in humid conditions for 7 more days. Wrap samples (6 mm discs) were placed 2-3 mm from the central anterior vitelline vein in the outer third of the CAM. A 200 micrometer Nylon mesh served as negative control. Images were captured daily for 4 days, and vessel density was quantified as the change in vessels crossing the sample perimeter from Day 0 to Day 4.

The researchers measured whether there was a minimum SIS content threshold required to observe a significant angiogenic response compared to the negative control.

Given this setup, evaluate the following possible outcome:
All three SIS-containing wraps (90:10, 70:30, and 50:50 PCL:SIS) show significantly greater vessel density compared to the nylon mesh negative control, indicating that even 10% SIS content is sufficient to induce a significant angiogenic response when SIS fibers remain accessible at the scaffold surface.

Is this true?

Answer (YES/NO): NO